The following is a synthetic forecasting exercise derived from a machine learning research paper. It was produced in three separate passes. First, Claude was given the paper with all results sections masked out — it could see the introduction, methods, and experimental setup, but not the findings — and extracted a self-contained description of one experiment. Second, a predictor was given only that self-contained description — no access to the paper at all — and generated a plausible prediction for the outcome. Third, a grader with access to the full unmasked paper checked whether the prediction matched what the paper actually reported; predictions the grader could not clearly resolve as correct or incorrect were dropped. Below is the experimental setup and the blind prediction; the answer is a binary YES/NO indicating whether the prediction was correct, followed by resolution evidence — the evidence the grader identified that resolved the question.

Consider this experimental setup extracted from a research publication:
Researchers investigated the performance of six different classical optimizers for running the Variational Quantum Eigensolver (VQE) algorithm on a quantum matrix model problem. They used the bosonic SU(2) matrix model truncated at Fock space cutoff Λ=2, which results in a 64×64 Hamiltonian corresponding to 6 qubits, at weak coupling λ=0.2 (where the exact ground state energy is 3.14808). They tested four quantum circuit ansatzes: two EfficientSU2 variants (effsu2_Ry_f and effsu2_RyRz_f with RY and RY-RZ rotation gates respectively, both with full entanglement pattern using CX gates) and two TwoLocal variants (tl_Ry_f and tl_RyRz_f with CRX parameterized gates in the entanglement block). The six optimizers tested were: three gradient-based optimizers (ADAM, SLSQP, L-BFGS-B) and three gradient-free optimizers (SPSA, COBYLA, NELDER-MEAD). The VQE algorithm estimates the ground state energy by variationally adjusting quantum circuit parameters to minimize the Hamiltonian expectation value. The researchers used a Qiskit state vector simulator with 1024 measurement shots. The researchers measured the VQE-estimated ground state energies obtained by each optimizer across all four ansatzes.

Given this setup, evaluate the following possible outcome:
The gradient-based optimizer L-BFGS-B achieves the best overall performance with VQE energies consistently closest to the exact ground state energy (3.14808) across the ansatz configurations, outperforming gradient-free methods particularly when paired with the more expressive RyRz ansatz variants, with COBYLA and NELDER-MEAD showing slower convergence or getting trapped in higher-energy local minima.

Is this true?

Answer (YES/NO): NO